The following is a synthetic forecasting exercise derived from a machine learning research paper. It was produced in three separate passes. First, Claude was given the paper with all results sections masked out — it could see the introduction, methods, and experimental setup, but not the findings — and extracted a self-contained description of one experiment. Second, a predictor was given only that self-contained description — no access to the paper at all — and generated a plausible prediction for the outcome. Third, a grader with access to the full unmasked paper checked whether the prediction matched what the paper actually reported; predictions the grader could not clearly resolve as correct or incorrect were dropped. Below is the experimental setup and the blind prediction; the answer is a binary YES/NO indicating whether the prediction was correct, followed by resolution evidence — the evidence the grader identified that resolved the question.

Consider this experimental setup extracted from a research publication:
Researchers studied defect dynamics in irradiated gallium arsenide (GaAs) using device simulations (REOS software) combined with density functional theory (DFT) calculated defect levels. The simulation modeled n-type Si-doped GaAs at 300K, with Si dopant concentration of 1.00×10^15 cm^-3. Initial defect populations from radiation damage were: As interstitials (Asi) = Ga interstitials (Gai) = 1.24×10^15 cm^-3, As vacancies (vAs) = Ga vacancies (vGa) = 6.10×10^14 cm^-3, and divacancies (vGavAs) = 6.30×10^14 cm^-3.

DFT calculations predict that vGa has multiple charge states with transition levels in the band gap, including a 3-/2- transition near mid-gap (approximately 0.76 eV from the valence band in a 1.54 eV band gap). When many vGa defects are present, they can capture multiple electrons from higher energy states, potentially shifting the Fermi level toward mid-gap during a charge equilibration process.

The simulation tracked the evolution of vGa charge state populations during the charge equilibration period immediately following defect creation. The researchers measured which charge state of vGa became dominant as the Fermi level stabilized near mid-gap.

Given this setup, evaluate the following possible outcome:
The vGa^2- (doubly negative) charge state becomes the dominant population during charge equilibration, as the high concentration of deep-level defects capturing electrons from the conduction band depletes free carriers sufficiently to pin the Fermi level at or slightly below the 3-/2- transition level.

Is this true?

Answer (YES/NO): NO